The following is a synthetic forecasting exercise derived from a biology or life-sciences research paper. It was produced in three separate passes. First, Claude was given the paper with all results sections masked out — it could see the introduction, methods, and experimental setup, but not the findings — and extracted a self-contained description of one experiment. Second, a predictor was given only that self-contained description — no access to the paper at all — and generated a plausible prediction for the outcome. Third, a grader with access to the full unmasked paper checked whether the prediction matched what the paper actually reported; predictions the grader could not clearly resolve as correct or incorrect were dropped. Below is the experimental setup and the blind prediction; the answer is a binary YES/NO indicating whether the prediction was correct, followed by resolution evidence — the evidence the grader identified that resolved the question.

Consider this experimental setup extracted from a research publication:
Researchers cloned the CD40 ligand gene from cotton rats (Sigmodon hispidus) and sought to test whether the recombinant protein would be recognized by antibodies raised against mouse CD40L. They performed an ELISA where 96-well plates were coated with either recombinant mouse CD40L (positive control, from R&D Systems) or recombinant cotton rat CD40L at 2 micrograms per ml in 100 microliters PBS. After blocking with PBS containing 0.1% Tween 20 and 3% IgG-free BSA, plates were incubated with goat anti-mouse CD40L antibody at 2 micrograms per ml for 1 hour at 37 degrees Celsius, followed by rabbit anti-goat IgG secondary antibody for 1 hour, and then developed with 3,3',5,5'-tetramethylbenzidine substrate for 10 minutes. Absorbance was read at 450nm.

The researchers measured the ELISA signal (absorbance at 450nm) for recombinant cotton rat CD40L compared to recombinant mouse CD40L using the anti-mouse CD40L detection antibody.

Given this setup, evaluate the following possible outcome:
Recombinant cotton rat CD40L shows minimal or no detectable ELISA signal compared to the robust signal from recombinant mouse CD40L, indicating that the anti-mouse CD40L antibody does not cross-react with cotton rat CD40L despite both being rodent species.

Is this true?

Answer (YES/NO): NO